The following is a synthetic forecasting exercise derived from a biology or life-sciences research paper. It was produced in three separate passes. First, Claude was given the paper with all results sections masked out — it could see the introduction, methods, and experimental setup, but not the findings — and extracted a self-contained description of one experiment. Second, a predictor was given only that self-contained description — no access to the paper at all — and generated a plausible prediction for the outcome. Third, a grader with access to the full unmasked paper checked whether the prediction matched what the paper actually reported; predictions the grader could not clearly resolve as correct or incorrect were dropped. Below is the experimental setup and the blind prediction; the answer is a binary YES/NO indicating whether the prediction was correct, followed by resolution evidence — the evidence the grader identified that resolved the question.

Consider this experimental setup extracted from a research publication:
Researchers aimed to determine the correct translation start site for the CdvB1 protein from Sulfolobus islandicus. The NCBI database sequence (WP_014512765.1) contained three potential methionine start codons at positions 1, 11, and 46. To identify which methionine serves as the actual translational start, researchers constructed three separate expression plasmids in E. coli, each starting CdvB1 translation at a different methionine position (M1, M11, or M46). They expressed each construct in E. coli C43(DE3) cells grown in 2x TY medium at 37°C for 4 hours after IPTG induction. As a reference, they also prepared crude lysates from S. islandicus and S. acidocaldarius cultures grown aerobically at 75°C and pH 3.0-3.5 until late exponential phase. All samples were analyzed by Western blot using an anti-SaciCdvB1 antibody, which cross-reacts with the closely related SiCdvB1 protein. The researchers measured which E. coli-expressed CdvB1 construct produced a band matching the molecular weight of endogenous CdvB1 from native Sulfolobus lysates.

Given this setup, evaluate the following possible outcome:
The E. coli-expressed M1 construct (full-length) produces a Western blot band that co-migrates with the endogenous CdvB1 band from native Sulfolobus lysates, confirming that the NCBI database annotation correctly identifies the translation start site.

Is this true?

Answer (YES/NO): NO